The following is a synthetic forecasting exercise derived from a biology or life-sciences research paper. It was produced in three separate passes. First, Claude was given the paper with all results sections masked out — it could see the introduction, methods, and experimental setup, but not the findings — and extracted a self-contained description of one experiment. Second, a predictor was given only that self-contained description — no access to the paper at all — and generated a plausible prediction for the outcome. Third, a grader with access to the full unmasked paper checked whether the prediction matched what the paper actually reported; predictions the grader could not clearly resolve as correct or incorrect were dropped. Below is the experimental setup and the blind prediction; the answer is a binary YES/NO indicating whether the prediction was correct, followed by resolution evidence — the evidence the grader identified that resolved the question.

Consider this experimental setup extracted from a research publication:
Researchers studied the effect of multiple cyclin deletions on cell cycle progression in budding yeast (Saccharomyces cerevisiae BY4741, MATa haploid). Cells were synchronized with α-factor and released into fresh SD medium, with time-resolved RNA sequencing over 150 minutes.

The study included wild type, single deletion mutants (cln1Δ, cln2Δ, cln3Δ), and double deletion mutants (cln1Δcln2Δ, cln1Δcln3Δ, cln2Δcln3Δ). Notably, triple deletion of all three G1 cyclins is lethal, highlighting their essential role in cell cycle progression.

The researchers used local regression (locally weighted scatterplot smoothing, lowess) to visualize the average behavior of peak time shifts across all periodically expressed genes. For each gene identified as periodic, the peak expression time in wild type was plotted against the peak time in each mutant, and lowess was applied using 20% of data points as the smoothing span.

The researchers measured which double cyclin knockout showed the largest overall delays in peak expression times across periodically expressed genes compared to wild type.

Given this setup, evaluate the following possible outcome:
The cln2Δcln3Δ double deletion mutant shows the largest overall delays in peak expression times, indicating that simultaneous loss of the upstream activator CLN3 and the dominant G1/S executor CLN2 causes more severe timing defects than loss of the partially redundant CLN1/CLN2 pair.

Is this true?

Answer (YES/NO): NO